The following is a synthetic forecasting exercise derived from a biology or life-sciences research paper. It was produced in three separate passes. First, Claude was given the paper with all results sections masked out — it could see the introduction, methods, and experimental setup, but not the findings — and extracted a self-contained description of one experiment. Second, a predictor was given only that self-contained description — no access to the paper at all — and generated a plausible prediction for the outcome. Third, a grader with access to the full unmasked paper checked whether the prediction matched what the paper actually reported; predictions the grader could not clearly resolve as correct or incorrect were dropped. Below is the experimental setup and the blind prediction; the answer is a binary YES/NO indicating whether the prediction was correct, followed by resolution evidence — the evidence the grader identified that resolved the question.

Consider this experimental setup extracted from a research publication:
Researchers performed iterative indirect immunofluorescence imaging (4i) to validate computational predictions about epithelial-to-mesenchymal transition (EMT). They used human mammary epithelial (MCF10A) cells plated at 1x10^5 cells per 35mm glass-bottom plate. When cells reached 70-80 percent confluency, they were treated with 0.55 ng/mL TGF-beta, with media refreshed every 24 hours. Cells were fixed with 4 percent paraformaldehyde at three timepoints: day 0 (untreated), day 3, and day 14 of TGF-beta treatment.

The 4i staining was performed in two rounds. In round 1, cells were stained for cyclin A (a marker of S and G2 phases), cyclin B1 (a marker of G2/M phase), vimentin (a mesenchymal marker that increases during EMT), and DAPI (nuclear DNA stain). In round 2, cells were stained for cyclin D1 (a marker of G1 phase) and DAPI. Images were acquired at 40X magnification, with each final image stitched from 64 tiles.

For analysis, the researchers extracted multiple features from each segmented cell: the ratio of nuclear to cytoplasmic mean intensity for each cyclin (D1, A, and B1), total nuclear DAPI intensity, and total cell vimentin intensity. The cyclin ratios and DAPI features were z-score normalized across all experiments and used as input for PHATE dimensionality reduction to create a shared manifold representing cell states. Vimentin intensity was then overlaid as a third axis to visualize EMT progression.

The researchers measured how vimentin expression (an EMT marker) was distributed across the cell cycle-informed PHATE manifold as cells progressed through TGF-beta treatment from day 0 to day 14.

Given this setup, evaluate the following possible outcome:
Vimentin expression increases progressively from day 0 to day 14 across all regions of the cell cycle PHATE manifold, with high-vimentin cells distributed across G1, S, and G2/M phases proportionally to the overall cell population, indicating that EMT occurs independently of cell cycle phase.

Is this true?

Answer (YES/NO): NO